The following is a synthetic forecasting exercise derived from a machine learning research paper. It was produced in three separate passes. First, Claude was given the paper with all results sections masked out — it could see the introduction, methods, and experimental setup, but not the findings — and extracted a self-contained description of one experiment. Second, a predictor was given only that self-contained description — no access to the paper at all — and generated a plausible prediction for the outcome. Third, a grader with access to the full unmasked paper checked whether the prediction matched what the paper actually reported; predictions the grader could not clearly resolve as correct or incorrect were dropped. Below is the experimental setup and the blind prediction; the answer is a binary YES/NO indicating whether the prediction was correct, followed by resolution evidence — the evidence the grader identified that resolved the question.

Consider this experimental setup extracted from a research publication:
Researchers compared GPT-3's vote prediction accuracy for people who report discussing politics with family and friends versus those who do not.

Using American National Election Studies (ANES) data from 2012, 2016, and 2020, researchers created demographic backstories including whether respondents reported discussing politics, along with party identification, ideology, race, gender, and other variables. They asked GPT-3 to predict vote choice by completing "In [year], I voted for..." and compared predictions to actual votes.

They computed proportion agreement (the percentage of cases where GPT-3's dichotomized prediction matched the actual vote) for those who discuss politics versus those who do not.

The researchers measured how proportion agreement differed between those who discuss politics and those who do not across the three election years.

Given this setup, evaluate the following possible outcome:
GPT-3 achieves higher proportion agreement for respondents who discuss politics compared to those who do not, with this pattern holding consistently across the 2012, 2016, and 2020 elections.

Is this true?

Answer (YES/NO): YES